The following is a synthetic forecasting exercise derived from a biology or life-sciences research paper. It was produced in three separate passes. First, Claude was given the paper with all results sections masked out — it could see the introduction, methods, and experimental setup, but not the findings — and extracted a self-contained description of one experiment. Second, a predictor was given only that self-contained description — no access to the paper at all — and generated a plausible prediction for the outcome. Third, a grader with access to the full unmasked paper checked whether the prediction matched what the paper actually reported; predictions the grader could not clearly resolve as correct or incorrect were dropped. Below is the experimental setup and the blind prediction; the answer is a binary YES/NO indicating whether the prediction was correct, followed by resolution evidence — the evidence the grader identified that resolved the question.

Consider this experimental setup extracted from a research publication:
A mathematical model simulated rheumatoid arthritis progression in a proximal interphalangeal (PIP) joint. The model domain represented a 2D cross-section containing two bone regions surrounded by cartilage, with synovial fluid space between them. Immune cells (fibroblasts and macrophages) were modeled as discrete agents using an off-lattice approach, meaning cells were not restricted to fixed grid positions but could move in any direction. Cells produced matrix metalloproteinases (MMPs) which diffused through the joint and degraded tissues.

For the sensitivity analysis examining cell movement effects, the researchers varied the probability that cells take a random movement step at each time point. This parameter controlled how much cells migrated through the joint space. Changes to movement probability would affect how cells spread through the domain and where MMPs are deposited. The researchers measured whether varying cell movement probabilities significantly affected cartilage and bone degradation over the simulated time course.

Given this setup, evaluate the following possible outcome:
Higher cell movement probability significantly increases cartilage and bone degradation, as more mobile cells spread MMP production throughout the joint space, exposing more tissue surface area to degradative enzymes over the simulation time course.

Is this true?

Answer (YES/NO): NO